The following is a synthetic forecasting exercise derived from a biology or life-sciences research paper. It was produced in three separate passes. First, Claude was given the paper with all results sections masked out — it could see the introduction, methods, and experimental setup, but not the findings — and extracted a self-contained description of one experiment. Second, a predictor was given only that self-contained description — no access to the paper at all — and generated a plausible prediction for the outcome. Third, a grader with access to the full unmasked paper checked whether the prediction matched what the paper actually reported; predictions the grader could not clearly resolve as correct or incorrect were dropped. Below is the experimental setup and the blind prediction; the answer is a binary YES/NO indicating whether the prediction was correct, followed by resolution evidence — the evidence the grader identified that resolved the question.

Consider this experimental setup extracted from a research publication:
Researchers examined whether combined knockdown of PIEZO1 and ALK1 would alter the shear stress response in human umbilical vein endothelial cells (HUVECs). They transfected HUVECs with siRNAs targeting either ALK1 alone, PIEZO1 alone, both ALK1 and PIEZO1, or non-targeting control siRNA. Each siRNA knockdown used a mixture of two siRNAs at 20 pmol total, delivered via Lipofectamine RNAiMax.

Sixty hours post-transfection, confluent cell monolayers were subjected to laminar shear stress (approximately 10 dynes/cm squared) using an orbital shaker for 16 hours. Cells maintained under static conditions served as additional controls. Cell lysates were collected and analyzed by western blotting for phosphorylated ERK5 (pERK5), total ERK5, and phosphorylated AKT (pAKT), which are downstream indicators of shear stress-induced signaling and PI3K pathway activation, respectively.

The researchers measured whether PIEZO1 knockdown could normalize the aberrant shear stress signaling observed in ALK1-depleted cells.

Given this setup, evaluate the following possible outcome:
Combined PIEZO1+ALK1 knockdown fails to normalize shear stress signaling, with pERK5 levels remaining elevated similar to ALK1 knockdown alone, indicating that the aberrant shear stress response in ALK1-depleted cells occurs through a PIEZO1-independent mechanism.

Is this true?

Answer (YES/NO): NO